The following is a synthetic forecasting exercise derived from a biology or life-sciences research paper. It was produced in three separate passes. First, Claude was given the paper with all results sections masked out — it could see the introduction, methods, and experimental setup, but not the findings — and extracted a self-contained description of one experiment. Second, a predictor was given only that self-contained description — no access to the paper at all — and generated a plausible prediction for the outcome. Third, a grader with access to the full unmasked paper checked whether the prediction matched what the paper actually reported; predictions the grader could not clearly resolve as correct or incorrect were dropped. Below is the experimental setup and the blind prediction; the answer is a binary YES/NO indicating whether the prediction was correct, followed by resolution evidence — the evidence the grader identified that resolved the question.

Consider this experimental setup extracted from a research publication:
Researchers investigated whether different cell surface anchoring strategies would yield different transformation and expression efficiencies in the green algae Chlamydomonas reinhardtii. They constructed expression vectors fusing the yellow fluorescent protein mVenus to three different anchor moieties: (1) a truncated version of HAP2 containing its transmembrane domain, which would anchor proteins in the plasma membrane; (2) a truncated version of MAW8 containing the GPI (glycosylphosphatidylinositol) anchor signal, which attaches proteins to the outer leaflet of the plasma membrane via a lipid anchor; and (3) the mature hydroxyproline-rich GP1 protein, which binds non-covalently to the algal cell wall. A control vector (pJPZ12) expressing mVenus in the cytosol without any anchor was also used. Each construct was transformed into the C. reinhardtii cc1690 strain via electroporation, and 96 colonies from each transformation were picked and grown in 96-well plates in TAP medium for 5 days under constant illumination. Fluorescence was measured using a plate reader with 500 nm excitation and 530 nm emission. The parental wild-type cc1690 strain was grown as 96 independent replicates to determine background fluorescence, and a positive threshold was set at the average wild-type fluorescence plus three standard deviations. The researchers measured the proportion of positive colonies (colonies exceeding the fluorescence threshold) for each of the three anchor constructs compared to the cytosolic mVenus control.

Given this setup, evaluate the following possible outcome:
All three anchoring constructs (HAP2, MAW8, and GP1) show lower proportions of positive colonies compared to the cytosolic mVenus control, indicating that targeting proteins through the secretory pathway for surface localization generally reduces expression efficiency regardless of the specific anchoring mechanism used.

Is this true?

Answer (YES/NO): YES